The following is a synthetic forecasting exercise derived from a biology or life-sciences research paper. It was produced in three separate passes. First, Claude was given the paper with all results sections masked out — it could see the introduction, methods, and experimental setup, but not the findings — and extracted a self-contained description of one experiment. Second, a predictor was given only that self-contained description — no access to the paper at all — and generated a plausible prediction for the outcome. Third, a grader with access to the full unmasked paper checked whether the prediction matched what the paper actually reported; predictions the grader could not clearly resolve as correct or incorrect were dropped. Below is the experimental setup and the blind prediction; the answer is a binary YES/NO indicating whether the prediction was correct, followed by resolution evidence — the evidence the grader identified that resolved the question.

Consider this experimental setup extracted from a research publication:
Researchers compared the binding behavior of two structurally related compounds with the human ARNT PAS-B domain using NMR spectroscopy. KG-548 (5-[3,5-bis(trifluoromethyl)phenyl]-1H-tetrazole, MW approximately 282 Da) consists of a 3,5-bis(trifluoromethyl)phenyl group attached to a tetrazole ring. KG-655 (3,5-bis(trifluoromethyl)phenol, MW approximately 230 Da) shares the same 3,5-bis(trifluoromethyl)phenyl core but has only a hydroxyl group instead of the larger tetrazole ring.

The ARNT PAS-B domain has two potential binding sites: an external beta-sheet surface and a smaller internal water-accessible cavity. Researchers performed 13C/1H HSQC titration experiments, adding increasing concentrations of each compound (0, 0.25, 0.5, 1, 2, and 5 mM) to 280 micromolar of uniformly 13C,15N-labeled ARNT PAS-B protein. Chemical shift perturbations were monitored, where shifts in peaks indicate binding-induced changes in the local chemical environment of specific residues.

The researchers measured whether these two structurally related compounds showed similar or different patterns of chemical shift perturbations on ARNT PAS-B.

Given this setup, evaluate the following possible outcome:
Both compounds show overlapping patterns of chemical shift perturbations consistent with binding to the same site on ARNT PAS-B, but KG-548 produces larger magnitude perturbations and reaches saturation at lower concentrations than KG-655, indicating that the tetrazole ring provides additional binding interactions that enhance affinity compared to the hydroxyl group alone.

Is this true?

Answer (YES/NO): NO